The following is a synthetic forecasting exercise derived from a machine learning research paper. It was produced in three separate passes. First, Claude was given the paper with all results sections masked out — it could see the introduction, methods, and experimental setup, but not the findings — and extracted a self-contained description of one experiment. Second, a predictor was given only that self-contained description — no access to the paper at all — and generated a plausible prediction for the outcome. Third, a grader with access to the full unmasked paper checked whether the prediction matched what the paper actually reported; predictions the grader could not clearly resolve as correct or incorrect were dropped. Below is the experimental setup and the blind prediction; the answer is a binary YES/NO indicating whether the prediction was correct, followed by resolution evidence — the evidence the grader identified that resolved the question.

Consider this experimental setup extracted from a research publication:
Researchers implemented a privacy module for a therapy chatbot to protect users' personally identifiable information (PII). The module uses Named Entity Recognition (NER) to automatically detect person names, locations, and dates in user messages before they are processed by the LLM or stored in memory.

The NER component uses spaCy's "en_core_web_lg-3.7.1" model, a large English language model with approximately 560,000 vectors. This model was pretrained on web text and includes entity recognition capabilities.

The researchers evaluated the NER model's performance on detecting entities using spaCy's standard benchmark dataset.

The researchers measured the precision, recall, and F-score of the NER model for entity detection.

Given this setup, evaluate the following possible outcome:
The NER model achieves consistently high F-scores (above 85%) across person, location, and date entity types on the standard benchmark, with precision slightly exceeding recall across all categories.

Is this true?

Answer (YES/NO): NO